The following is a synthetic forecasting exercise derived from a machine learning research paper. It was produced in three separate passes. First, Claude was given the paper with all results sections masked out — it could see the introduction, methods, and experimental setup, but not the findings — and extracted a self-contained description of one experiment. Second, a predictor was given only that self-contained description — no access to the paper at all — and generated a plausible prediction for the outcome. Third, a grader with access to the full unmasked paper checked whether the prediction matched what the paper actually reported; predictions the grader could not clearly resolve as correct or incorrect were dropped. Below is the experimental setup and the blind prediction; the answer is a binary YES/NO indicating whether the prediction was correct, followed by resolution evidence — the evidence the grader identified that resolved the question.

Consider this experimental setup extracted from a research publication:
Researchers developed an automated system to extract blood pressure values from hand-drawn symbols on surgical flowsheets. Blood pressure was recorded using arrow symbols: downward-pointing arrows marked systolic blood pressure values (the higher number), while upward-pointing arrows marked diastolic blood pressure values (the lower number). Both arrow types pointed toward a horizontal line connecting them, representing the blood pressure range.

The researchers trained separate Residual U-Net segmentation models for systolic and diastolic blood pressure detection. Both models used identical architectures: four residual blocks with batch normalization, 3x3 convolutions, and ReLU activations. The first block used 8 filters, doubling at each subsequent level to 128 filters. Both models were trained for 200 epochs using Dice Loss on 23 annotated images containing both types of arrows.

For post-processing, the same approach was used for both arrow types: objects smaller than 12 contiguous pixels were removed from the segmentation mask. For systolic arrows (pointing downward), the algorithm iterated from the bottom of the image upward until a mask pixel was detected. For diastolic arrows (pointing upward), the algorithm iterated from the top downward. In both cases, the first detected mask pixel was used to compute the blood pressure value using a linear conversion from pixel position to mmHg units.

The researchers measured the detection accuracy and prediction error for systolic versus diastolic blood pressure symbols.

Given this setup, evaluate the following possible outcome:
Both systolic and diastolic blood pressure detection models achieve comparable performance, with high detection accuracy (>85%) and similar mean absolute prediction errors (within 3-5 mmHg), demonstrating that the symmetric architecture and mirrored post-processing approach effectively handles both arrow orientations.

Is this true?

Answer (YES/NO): NO